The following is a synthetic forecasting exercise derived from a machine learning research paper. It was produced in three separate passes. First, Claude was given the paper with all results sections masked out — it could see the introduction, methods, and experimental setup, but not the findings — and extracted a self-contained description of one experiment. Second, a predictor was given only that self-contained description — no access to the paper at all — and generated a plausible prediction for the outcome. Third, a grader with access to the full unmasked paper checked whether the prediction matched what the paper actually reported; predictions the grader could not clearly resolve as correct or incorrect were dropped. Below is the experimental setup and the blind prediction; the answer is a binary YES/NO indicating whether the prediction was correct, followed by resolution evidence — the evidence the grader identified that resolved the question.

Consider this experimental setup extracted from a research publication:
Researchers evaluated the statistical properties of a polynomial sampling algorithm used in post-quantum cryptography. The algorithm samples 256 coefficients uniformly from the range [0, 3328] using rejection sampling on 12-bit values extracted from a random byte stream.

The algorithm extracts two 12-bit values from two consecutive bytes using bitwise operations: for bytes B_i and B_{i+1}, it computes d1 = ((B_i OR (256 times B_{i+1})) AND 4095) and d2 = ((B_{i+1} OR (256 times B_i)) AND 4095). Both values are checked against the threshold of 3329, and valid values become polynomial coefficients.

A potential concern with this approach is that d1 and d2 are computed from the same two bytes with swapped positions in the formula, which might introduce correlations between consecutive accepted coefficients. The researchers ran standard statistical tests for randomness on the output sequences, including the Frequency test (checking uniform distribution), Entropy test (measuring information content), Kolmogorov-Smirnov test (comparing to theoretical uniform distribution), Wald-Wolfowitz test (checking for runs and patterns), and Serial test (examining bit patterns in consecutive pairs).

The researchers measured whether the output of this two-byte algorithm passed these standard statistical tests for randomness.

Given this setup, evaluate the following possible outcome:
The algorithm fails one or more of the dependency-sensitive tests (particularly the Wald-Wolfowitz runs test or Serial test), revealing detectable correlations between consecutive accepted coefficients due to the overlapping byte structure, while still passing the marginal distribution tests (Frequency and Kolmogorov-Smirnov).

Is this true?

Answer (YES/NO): NO